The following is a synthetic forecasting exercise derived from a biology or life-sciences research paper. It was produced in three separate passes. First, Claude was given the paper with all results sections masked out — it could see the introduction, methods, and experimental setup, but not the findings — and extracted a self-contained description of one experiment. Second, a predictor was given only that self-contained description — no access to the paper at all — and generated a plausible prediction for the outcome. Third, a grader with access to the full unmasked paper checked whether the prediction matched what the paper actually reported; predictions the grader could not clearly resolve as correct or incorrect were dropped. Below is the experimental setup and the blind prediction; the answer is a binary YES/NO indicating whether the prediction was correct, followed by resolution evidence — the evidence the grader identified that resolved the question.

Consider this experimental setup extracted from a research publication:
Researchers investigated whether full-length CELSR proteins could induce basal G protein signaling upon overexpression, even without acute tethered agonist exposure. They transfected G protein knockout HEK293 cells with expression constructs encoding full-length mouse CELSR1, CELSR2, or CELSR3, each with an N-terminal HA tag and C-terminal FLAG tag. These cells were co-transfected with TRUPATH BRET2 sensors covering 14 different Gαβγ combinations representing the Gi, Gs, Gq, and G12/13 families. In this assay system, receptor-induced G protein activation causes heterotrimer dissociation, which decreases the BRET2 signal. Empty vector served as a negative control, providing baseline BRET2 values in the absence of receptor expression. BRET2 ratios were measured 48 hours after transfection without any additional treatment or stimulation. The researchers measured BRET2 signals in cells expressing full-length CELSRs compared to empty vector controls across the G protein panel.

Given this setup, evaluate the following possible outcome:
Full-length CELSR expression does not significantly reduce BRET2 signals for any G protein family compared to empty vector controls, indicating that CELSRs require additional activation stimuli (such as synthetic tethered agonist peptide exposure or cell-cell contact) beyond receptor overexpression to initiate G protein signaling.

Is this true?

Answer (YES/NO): NO